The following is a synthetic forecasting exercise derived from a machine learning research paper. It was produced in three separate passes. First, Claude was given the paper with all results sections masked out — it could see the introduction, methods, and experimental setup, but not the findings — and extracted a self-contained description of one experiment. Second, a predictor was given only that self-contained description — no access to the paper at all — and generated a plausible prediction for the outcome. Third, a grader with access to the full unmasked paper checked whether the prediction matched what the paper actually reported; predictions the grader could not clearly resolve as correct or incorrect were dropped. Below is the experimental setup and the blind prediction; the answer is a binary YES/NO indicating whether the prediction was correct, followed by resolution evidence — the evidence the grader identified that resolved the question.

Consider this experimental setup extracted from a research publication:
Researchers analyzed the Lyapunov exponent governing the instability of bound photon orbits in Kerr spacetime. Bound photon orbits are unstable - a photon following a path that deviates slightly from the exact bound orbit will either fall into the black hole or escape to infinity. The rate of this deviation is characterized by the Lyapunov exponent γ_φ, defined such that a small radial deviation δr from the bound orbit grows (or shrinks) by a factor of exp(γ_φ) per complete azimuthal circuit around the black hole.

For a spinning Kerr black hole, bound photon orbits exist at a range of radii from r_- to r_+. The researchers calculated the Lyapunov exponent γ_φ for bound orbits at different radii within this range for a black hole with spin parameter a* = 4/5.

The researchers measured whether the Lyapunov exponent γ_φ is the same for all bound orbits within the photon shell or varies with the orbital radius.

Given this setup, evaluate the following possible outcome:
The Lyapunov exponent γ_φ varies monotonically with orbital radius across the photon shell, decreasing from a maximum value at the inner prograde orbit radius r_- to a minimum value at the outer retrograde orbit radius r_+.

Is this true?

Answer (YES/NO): NO